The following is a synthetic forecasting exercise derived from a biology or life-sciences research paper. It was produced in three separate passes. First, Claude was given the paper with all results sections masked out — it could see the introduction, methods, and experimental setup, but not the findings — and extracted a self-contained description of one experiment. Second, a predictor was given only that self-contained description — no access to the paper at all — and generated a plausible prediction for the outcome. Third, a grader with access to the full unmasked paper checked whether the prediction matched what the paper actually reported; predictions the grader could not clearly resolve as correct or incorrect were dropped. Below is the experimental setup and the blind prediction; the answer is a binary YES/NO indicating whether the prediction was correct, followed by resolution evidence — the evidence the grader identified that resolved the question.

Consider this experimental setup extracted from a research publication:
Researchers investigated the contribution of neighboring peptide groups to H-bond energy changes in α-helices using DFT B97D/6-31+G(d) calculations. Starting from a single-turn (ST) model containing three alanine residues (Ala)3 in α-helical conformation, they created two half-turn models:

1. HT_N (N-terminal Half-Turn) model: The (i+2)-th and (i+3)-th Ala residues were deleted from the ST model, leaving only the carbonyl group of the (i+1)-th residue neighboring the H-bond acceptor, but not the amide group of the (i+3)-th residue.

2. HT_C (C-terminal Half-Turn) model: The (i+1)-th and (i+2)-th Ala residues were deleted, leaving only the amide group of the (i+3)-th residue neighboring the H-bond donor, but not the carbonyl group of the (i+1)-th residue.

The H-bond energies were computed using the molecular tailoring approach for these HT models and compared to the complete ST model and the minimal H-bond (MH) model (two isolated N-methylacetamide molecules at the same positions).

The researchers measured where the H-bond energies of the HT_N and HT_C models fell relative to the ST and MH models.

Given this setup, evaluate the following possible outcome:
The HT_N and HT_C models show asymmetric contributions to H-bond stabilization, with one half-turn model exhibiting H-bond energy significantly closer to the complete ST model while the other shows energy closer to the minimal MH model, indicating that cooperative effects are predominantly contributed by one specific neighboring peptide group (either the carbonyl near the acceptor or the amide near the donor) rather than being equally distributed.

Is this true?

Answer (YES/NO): NO